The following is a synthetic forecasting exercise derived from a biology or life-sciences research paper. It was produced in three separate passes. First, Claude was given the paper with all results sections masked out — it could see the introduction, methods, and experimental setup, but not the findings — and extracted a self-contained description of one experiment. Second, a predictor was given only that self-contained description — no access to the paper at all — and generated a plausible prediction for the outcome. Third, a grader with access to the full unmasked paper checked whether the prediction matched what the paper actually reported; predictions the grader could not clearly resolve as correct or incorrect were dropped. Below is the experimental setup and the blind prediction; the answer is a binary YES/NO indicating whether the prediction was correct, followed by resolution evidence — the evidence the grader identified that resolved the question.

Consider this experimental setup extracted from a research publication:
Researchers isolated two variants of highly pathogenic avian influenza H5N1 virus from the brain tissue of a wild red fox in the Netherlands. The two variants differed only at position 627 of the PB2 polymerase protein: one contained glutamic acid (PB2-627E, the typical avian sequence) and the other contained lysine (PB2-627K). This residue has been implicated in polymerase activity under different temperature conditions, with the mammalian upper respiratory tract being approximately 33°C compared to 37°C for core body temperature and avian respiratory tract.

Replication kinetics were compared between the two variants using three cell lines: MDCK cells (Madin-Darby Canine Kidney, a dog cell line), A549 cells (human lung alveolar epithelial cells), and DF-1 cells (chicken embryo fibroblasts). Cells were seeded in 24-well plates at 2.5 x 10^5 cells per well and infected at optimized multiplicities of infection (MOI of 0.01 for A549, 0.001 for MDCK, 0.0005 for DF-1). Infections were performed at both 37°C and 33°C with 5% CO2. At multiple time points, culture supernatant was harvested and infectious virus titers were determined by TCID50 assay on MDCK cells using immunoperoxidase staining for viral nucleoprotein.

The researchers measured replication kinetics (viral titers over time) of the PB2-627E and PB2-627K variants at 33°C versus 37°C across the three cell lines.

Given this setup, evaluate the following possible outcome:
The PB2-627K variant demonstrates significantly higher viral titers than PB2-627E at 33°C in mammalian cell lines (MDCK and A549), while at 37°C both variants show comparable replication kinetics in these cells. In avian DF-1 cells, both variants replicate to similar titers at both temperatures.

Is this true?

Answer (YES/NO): NO